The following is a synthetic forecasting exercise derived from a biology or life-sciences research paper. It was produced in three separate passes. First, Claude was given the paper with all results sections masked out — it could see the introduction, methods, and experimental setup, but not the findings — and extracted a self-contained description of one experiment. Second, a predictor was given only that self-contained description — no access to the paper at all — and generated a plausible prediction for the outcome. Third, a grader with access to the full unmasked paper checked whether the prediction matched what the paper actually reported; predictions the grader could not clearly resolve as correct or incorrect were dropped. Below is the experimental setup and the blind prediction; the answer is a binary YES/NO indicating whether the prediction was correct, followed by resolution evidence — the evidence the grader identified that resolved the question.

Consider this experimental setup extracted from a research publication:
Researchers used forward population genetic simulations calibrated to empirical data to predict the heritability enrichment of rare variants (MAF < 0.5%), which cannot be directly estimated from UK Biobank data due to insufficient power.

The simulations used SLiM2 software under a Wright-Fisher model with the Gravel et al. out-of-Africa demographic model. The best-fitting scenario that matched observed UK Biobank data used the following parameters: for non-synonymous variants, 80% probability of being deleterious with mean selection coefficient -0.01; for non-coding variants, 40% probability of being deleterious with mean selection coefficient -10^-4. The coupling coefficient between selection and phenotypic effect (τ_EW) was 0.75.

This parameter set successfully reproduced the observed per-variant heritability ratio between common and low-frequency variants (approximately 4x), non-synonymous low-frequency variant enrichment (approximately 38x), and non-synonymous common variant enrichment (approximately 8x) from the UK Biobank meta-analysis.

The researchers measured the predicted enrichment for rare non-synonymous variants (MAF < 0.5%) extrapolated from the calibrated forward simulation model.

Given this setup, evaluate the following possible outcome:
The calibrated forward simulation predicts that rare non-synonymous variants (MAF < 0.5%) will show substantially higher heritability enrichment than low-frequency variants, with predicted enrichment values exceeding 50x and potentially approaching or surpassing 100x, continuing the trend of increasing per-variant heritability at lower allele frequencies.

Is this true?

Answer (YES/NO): YES